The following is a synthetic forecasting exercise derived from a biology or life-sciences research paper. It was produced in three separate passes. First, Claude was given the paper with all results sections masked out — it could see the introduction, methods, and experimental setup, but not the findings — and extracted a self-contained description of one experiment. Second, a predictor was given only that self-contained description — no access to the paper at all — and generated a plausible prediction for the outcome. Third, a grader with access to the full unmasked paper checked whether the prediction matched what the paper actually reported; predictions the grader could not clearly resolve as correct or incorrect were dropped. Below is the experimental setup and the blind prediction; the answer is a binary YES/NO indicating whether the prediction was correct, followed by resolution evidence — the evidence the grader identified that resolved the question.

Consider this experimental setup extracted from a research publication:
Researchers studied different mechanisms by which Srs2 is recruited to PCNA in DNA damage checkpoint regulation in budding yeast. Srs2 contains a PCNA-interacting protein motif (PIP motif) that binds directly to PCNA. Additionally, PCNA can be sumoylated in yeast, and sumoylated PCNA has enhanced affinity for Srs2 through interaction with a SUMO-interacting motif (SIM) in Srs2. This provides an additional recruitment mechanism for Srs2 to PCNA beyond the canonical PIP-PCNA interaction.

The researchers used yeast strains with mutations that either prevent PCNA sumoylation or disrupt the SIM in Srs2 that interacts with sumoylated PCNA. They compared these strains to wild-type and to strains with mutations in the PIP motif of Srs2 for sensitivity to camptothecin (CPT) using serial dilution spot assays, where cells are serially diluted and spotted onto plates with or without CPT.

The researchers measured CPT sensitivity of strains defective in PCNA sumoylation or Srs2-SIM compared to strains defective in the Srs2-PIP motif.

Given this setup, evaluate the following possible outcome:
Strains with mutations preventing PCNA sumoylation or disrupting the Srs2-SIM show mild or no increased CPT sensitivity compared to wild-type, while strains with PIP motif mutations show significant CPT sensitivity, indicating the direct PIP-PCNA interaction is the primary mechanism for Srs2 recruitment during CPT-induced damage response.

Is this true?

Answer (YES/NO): NO